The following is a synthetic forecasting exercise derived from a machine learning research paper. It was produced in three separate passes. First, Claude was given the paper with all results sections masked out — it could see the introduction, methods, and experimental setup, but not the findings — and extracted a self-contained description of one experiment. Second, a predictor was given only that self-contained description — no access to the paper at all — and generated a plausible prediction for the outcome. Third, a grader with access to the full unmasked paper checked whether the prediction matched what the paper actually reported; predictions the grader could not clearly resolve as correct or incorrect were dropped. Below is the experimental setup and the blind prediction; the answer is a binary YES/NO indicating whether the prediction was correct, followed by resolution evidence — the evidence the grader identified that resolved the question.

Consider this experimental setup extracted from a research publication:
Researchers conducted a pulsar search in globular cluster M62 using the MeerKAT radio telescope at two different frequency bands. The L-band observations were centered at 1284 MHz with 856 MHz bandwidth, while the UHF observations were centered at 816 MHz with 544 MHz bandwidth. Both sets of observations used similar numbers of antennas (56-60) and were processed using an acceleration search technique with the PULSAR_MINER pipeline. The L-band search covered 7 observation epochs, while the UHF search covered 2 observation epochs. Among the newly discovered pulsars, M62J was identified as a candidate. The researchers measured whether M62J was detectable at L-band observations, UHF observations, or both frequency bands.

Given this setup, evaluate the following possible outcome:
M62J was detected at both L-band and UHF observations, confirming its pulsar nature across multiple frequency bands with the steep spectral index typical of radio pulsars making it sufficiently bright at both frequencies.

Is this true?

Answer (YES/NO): NO